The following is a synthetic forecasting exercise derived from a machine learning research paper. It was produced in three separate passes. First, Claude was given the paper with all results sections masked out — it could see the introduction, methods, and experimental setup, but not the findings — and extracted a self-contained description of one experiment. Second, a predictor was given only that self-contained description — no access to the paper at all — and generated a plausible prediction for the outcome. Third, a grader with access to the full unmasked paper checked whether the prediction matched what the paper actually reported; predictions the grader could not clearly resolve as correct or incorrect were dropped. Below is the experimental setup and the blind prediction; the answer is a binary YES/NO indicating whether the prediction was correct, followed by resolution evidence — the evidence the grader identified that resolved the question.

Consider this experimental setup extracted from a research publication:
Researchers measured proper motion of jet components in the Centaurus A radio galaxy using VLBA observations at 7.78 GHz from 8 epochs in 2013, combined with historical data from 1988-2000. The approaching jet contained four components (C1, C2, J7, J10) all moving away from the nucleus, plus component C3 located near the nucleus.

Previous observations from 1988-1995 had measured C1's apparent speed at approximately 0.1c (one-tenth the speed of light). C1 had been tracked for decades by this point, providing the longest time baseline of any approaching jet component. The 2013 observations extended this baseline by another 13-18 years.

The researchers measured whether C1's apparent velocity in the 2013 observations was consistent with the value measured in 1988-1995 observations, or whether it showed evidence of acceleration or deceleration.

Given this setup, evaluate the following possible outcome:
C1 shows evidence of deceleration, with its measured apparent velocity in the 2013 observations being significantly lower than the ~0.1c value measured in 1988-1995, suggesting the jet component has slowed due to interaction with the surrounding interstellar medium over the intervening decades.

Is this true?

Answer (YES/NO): NO